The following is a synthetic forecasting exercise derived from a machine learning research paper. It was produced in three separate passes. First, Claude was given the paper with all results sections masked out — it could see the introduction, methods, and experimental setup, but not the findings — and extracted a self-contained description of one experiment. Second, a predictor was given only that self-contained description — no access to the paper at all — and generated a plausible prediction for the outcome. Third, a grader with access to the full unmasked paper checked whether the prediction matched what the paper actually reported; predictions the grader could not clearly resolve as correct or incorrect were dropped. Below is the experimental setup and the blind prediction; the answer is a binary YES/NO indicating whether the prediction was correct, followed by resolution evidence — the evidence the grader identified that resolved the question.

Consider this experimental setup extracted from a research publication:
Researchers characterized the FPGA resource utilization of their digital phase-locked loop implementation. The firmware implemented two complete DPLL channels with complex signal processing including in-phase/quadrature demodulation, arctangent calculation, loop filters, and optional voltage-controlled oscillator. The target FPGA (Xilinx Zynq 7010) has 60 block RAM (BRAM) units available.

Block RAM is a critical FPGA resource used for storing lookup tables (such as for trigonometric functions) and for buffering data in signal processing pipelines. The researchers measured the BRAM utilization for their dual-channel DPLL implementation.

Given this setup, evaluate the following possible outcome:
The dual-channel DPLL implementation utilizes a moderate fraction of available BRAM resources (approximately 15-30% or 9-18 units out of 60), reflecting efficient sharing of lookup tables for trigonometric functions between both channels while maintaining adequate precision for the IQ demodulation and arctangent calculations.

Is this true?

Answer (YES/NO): NO